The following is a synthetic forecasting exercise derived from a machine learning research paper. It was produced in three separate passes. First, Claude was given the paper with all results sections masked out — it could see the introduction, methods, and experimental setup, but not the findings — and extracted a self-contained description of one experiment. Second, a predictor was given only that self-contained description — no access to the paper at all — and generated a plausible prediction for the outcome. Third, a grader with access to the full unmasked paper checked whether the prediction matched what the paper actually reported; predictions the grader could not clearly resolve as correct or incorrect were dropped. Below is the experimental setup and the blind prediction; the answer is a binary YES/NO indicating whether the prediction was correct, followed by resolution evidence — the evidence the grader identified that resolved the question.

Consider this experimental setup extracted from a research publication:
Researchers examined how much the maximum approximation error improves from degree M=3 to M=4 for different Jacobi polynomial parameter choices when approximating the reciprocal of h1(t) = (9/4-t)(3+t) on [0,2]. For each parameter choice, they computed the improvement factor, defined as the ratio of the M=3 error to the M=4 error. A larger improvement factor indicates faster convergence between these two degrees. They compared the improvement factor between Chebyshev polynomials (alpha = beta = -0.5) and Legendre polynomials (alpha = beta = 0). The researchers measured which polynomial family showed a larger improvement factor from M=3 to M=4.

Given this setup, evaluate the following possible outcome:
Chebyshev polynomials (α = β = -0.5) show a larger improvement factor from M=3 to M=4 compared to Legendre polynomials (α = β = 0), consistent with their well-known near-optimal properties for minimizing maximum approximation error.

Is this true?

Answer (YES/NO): YES